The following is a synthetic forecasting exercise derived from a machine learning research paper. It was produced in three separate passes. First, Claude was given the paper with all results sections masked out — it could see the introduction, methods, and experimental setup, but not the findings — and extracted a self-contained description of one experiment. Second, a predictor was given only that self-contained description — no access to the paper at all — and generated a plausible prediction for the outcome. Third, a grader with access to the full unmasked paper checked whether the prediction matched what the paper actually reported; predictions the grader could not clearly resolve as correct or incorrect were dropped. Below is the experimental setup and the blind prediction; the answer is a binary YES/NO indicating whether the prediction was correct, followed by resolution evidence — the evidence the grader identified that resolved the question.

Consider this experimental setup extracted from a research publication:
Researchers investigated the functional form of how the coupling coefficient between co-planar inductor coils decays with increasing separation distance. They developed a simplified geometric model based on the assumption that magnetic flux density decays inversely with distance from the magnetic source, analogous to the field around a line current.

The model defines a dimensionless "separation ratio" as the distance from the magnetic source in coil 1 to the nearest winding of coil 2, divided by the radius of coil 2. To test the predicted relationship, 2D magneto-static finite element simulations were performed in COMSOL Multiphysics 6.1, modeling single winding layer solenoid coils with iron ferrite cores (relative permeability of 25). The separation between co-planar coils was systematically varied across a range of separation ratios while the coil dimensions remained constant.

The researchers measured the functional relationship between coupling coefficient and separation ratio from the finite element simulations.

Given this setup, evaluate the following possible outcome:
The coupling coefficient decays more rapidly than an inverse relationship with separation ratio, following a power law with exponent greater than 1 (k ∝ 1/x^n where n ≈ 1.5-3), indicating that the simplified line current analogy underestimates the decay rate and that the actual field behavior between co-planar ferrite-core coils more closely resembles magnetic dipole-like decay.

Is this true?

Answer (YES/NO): NO